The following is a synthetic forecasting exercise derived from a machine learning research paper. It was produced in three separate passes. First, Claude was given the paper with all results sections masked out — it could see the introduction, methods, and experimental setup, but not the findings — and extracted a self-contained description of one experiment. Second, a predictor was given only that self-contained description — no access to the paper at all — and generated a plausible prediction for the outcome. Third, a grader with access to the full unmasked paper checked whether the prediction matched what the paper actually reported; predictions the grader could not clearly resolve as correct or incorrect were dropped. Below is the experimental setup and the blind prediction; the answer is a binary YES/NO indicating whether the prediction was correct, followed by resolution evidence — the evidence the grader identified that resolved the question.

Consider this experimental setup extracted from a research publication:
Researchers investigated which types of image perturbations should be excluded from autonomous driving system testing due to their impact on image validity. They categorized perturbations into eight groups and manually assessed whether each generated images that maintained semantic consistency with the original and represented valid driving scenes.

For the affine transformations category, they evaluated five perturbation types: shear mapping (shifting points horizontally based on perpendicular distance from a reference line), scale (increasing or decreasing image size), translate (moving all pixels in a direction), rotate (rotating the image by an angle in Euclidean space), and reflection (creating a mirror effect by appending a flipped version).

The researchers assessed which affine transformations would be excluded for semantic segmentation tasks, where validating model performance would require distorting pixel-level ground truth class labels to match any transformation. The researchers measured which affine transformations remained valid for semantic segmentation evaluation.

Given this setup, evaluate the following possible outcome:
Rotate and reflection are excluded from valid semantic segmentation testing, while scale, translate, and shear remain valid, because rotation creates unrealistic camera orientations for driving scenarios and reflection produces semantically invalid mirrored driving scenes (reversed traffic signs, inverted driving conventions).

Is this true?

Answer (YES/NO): NO